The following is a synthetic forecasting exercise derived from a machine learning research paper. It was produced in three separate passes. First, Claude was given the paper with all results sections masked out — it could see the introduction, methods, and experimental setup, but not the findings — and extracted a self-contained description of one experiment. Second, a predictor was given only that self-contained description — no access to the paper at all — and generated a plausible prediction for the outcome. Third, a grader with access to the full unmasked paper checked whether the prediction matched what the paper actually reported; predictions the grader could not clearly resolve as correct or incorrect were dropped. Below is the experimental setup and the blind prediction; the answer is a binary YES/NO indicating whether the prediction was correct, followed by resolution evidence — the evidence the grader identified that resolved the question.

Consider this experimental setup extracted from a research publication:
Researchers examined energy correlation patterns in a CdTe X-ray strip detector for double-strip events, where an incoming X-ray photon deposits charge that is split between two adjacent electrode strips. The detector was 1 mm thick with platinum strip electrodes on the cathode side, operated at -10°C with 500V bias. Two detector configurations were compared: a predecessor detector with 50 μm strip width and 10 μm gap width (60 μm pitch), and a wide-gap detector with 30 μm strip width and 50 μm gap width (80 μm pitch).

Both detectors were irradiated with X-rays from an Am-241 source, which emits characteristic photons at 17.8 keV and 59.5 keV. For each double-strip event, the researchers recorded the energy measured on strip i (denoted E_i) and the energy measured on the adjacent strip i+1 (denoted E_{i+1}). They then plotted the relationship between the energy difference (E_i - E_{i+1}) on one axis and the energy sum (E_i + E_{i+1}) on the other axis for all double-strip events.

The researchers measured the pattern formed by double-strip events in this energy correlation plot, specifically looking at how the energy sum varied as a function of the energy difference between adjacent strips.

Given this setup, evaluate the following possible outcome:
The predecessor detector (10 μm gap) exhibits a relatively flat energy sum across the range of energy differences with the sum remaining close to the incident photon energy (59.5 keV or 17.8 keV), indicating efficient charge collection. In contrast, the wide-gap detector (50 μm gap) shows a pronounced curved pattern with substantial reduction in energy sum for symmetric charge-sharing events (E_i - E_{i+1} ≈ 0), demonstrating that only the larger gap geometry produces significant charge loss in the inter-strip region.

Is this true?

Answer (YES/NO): YES